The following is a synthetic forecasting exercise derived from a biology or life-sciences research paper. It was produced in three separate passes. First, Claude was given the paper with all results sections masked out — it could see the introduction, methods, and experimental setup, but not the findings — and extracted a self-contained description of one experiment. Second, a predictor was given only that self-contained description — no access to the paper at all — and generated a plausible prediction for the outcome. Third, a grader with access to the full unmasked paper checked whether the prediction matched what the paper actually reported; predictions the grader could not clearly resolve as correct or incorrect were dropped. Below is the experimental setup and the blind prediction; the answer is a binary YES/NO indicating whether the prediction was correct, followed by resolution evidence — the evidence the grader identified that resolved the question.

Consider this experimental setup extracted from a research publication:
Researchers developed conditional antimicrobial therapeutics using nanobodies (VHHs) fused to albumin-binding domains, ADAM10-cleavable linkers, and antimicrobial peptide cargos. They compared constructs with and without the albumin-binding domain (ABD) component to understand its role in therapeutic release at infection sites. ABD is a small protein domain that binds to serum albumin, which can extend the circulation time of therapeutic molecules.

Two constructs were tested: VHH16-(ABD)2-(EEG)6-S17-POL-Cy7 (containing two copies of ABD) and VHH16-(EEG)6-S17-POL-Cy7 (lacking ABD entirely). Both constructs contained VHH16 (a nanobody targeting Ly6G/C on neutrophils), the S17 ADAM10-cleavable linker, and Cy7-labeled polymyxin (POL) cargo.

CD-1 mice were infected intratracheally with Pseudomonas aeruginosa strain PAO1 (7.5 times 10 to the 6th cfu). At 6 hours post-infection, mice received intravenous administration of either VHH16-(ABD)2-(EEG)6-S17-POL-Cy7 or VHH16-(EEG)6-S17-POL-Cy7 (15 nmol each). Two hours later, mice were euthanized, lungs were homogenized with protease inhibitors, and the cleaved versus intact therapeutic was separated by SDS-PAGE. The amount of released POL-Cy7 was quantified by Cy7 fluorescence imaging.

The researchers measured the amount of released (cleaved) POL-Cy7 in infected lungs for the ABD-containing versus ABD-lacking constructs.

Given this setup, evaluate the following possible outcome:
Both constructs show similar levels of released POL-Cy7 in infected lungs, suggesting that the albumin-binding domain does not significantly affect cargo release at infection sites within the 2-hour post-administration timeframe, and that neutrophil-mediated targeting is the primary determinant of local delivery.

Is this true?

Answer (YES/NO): NO